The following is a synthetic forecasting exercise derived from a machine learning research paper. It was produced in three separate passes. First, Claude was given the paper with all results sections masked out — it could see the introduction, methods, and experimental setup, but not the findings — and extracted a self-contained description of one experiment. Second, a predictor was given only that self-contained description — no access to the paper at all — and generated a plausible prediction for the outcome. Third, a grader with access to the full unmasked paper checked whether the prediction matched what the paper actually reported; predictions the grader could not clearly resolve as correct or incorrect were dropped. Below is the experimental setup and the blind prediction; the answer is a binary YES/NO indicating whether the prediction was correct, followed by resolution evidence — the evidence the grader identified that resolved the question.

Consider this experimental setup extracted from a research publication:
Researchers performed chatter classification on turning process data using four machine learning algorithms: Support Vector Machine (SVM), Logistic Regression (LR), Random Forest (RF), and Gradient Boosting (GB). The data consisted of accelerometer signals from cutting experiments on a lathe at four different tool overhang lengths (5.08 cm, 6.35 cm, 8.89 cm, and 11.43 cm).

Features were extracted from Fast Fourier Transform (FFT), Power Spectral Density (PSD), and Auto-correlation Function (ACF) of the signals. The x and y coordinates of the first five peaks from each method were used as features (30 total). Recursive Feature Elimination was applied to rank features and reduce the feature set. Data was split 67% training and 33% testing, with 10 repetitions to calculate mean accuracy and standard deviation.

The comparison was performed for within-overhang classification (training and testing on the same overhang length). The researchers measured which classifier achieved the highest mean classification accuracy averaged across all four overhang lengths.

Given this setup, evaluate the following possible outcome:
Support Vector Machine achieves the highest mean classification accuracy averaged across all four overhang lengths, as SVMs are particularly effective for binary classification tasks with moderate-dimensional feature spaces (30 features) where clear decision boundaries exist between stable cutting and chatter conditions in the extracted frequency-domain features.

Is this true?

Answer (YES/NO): NO